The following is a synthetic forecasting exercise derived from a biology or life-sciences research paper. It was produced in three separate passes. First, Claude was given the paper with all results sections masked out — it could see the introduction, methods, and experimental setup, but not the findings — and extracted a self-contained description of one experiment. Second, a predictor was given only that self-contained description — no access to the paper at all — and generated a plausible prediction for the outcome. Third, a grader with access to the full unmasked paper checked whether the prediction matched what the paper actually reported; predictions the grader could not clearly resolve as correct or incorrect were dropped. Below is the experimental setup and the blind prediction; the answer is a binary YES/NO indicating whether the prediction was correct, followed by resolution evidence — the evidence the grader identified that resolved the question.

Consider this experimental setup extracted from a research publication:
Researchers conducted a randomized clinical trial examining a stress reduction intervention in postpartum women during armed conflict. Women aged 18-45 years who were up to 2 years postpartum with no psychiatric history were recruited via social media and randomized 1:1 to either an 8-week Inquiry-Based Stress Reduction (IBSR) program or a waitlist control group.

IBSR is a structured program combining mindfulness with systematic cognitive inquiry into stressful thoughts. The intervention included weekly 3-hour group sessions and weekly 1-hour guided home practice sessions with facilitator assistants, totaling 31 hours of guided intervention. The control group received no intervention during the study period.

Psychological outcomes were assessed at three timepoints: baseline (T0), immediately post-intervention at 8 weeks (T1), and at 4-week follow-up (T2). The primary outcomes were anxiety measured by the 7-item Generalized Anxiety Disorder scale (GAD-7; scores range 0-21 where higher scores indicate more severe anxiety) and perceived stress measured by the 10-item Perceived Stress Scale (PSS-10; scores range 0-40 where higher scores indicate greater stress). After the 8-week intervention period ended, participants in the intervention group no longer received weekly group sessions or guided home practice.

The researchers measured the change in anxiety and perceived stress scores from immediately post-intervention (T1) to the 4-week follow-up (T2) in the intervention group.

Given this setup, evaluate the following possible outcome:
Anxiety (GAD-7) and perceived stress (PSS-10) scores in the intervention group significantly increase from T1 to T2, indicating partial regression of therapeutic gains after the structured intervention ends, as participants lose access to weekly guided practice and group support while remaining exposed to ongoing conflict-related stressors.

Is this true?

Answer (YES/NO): NO